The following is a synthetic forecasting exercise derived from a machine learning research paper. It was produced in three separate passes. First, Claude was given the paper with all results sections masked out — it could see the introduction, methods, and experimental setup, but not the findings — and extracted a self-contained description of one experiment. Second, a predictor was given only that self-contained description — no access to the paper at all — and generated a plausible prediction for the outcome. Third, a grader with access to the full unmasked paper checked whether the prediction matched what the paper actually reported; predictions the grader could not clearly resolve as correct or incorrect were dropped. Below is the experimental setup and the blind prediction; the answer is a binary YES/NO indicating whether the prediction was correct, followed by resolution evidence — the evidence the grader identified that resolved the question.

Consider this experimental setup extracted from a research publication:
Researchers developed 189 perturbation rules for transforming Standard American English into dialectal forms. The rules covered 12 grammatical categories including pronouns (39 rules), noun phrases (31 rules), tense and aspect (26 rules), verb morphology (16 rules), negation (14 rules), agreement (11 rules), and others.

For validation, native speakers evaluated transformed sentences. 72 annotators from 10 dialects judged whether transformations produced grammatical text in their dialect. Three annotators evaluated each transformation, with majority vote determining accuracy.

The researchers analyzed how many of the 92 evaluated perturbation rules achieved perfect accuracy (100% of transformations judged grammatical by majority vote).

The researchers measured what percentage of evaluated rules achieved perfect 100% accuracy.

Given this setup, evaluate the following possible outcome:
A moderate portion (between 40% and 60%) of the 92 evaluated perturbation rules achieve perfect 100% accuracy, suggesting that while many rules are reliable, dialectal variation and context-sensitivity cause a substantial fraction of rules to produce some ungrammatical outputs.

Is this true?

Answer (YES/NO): YES